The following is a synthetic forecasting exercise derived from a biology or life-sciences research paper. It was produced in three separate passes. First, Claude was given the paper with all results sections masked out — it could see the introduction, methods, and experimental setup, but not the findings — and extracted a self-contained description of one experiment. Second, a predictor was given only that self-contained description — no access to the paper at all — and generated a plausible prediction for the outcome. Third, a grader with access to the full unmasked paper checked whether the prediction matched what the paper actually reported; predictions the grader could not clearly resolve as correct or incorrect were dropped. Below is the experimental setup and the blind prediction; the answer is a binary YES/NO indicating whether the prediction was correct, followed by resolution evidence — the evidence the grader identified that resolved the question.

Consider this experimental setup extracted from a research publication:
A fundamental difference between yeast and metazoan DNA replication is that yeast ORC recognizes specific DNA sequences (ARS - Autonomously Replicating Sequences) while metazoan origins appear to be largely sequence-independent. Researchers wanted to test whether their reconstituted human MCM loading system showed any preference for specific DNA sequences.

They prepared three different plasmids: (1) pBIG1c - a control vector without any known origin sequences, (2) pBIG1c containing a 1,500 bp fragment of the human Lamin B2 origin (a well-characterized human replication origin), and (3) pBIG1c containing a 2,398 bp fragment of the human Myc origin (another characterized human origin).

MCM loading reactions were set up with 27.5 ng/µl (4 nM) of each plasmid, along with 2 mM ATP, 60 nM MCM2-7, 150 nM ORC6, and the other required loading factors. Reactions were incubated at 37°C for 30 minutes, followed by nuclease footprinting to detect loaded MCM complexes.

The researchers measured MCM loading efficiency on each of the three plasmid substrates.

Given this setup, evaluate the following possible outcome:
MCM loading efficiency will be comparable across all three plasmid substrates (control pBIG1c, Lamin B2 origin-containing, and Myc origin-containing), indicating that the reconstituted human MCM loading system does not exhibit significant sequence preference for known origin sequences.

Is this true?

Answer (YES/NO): YES